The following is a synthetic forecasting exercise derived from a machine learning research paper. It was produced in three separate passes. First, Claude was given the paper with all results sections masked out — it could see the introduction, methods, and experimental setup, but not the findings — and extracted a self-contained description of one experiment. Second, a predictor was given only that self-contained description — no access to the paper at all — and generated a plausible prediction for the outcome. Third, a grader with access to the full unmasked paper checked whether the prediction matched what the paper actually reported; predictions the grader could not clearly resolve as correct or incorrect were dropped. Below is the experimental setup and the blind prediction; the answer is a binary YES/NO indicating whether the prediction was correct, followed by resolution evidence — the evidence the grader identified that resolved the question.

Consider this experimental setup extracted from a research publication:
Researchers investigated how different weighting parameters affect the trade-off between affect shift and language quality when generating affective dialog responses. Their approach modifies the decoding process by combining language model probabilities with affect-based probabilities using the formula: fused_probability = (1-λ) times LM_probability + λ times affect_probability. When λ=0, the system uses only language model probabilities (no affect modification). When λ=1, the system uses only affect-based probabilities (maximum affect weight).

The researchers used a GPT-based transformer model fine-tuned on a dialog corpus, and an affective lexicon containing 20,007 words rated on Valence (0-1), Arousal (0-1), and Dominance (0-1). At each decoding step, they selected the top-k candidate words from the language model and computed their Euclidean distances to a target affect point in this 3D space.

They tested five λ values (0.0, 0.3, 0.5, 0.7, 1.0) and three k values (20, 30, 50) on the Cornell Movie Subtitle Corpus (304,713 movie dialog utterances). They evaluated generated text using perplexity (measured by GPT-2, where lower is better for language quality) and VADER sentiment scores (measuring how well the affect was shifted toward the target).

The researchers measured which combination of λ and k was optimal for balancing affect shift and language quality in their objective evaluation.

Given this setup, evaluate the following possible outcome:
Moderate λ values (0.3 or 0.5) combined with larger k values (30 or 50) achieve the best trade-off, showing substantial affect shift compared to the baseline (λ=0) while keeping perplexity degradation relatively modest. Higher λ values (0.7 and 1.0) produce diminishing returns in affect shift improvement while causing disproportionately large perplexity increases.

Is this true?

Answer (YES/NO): NO